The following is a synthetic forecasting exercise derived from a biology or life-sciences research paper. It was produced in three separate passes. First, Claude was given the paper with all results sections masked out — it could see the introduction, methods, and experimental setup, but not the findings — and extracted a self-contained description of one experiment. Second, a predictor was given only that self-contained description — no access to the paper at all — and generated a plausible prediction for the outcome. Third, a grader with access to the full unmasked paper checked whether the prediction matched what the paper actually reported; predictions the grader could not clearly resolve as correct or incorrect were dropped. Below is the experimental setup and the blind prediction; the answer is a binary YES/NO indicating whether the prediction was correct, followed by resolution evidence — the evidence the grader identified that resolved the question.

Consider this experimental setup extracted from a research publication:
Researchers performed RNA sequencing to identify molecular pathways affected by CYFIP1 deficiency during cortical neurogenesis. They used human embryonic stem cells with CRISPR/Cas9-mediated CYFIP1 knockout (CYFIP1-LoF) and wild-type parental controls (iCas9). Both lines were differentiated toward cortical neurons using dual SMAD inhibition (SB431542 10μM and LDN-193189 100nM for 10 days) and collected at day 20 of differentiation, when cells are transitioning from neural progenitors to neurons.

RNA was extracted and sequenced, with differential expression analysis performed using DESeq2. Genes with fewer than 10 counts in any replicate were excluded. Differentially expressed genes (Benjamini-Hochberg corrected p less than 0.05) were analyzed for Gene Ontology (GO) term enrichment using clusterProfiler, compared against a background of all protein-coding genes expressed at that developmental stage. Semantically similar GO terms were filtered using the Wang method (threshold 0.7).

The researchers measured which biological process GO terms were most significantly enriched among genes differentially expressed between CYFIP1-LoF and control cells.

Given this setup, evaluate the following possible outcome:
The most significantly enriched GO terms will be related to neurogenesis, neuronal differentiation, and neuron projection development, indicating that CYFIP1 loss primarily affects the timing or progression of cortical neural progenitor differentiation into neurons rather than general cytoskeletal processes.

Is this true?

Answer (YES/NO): YES